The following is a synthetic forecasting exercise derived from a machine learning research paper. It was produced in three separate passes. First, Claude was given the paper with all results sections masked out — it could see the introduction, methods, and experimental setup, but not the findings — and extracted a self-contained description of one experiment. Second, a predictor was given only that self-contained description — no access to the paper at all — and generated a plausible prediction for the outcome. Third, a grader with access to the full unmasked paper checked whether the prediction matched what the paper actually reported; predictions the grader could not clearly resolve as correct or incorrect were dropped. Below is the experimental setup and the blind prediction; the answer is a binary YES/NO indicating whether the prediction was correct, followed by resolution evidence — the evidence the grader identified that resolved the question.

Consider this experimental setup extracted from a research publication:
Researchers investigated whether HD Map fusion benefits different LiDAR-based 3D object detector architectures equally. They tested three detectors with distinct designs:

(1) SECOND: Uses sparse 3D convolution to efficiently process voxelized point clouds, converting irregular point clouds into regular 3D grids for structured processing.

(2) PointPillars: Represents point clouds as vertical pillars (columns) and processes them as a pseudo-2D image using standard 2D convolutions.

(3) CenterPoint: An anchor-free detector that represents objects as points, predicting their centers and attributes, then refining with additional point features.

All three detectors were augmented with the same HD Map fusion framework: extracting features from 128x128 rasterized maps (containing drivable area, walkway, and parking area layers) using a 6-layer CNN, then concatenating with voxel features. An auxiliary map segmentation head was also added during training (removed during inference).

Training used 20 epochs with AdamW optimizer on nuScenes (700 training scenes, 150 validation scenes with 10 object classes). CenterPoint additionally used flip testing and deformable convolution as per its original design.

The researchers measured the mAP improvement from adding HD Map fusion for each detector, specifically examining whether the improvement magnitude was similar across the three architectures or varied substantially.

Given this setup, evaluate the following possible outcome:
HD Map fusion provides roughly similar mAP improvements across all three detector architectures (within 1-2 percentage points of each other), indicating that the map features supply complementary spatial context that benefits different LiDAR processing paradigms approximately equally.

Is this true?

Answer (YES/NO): NO